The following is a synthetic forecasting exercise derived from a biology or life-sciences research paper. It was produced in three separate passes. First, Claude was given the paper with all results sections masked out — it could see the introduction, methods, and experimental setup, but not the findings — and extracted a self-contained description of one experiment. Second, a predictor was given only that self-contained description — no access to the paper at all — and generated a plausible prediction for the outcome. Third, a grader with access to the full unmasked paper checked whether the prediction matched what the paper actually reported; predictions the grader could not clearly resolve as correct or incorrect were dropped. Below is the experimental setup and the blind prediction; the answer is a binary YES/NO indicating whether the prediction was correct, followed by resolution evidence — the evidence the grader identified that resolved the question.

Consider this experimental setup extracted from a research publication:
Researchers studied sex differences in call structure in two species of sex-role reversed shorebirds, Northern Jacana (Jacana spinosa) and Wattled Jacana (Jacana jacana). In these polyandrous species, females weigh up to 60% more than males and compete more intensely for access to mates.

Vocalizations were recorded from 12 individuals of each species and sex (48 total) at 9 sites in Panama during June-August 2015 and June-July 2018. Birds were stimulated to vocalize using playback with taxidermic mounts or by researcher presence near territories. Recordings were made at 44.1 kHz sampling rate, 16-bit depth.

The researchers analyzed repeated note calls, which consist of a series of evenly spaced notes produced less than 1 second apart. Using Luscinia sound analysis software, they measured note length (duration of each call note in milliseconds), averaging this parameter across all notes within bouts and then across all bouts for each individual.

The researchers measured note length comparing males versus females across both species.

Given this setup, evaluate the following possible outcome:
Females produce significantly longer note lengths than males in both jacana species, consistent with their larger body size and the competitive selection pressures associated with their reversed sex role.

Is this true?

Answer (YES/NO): NO